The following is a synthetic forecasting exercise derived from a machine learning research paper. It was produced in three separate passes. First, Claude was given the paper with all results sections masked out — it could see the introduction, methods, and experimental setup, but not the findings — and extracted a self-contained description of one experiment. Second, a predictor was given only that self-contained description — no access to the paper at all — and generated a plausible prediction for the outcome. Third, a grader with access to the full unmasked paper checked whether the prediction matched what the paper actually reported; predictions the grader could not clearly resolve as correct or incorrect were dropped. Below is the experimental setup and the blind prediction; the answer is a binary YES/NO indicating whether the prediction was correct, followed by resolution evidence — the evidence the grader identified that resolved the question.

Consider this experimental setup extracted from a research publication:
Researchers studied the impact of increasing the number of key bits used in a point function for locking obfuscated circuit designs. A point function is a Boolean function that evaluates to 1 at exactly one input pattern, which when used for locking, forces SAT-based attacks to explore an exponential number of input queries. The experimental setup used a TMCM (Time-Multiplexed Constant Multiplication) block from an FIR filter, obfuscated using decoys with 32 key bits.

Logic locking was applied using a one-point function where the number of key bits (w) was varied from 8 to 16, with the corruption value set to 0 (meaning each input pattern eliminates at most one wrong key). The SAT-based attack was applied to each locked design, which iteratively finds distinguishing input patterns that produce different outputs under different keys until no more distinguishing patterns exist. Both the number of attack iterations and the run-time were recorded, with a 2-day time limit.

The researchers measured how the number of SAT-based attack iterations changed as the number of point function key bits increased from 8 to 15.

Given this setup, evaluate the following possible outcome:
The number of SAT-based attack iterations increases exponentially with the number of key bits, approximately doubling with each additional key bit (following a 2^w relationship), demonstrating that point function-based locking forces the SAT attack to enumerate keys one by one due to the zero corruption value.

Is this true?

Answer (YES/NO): YES